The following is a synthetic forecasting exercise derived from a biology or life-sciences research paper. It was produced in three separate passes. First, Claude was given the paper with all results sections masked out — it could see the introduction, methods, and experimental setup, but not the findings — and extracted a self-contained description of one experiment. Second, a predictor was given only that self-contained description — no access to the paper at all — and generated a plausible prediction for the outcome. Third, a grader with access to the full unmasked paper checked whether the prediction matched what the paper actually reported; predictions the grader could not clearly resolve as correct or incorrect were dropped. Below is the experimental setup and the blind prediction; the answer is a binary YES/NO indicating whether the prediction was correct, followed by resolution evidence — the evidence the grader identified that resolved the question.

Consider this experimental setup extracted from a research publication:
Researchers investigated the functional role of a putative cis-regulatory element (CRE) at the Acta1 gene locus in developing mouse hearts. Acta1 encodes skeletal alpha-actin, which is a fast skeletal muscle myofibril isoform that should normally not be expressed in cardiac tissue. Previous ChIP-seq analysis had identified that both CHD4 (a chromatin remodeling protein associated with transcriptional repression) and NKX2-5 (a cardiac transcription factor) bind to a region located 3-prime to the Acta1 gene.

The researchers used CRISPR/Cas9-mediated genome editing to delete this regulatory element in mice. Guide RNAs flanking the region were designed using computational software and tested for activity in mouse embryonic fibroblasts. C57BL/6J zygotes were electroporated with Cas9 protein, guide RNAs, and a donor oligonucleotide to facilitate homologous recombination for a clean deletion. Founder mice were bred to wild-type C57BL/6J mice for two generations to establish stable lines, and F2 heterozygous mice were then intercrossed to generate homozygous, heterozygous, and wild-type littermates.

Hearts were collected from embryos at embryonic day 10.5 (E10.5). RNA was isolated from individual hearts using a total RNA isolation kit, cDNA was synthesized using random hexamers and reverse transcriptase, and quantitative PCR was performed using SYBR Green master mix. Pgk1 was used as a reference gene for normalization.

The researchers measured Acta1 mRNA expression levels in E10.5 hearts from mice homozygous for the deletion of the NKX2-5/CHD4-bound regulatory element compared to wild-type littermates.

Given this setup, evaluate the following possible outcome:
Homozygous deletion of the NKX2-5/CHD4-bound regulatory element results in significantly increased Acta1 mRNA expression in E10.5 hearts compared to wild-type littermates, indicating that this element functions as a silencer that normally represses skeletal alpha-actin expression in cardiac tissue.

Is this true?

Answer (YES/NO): YES